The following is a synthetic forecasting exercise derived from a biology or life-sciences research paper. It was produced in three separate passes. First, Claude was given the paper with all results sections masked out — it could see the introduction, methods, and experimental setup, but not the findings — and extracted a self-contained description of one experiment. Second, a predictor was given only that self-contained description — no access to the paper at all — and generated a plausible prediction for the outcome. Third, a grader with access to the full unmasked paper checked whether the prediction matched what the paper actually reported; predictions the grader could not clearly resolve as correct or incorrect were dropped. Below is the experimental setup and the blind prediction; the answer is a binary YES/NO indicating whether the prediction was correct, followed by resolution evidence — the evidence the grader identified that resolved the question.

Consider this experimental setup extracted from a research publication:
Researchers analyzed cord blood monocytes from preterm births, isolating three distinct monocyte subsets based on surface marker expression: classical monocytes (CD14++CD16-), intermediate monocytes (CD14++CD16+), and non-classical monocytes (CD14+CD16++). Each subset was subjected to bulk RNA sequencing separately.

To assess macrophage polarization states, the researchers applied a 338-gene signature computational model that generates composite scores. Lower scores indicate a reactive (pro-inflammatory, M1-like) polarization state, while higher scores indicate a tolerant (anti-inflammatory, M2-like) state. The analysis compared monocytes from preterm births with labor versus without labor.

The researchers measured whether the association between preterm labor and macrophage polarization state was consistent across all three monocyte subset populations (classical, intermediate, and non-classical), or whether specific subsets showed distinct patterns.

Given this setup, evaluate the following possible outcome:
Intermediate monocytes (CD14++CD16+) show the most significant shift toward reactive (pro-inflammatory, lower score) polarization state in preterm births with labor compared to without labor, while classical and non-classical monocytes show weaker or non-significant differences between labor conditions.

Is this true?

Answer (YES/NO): NO